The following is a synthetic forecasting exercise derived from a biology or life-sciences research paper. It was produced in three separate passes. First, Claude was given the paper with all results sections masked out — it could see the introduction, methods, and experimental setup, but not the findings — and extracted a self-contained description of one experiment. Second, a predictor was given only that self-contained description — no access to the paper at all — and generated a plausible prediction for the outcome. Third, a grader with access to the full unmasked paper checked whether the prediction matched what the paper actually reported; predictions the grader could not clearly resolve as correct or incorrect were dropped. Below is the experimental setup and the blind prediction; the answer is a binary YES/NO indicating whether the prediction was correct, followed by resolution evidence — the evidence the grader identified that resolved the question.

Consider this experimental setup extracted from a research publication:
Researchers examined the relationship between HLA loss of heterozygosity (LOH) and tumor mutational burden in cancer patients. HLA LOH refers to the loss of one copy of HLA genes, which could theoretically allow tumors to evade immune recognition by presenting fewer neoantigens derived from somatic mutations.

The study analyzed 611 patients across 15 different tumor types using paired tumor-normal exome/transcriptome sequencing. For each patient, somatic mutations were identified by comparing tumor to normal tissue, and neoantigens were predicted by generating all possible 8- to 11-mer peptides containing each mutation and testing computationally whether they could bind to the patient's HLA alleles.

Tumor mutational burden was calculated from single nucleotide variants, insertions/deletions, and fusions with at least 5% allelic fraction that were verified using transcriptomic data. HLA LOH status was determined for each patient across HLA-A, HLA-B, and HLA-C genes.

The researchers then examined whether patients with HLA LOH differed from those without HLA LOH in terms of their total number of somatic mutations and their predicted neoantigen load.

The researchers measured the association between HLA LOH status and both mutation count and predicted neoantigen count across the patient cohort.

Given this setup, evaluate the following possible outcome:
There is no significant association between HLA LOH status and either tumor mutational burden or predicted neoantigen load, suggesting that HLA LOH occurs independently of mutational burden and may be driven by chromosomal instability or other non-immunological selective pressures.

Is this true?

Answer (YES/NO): NO